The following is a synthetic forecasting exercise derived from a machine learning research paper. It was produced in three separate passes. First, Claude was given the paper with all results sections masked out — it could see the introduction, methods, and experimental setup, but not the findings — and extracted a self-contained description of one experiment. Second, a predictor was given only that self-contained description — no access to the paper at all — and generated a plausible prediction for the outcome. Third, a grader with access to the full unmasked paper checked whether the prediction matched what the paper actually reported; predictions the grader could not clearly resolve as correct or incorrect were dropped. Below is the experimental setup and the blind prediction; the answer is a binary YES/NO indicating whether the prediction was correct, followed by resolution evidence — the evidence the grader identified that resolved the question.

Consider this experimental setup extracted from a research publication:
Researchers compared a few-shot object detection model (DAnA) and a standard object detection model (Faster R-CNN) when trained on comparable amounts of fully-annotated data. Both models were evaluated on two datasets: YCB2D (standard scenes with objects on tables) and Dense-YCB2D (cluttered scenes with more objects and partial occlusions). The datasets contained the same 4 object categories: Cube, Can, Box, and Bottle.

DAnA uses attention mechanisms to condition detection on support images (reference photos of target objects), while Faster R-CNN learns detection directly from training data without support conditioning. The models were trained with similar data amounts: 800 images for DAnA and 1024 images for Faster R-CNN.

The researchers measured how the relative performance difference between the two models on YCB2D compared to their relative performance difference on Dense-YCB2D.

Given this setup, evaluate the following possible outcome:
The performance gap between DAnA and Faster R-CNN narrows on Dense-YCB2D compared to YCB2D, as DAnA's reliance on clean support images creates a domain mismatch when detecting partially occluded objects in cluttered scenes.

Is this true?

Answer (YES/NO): NO